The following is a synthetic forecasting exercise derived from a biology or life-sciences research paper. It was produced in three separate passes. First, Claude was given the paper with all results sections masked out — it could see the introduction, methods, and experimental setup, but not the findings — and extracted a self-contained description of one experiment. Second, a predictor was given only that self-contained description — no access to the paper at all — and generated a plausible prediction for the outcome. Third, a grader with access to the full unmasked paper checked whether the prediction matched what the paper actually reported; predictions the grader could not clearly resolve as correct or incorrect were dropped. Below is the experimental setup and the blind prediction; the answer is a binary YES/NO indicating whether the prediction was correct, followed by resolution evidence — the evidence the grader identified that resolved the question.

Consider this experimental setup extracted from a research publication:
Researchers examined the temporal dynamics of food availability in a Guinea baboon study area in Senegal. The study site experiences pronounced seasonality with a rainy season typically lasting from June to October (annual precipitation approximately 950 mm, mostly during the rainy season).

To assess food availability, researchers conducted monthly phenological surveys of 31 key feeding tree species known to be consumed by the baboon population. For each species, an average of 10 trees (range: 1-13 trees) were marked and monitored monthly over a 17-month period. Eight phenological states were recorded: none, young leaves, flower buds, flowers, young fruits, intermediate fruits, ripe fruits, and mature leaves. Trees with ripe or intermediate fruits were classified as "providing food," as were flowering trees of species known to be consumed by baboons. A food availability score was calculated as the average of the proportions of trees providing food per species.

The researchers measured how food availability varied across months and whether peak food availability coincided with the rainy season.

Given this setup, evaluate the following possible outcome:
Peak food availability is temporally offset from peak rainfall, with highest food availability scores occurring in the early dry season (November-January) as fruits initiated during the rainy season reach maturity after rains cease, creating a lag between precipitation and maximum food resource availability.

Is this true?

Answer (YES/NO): NO